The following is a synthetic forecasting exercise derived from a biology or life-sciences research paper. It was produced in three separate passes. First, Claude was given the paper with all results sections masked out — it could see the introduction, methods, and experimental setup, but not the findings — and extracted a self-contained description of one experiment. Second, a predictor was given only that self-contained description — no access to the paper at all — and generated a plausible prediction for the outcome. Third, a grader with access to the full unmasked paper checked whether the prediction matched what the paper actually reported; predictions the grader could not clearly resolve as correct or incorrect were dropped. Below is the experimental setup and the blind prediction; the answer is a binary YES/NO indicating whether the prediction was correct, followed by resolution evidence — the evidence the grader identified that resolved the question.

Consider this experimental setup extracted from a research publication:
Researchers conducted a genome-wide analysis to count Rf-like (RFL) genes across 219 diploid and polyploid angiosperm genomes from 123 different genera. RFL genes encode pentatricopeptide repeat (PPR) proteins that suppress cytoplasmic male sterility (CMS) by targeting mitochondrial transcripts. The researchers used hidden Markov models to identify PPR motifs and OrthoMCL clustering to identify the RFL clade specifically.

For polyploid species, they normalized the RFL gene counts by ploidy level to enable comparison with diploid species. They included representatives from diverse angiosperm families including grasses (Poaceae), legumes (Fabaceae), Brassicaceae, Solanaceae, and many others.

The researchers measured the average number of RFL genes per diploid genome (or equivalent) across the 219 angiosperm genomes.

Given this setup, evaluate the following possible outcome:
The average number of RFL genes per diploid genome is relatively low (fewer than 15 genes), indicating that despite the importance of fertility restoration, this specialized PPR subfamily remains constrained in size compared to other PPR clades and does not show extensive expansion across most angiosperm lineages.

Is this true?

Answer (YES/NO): NO